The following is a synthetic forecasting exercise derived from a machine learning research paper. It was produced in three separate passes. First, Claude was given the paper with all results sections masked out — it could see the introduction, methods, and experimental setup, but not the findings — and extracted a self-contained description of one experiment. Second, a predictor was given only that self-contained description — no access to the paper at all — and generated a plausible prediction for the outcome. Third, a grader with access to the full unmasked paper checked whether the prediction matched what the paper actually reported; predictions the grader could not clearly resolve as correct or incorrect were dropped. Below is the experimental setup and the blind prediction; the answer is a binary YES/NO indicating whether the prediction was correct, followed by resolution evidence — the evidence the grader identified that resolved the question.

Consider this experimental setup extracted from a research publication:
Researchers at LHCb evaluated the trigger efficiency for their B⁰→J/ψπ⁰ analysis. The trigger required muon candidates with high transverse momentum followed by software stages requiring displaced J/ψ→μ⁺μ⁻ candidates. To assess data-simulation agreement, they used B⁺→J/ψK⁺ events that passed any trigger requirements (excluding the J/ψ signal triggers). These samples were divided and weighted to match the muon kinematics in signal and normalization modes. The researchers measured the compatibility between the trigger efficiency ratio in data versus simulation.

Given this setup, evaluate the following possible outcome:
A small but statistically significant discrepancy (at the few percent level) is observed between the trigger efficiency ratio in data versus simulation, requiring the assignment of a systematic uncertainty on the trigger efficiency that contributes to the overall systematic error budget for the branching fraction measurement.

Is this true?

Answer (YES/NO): NO